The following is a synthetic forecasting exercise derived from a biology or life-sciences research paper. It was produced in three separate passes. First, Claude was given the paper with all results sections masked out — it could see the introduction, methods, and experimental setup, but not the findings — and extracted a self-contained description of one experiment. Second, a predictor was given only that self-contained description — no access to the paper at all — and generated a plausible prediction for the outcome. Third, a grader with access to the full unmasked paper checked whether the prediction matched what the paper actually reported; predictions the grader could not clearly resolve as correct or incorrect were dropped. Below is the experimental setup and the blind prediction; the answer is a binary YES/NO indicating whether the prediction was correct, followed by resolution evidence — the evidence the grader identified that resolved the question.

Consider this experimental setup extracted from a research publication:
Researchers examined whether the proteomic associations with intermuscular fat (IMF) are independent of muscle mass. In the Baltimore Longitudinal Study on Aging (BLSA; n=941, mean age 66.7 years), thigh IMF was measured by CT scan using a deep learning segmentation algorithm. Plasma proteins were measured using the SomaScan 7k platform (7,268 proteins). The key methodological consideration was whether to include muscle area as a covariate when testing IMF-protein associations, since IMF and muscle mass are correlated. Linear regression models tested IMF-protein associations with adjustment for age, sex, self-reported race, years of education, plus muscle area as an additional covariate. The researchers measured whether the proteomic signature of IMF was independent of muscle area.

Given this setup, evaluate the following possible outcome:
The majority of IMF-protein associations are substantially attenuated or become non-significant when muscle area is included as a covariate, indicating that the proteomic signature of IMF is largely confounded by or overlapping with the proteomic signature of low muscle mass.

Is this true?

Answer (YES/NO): NO